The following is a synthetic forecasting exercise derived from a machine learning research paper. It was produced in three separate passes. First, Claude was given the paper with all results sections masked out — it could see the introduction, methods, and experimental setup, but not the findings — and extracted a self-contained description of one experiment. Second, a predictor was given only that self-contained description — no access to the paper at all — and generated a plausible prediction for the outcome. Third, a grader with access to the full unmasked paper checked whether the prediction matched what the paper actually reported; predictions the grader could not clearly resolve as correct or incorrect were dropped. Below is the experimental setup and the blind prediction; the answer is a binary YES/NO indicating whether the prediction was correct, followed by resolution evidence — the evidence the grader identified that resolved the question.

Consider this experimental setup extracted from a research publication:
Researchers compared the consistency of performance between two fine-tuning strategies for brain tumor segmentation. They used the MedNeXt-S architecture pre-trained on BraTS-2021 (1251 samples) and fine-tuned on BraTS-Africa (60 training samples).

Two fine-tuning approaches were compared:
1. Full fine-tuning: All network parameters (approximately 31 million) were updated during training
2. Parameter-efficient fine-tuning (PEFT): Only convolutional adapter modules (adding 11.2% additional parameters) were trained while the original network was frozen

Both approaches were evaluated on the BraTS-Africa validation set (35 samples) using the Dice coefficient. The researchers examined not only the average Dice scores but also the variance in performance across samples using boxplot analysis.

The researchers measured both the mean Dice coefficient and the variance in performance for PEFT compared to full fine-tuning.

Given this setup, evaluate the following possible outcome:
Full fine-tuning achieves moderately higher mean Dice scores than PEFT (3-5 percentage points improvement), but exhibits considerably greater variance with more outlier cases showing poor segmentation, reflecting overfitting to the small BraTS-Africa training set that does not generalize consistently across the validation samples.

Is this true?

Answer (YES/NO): NO